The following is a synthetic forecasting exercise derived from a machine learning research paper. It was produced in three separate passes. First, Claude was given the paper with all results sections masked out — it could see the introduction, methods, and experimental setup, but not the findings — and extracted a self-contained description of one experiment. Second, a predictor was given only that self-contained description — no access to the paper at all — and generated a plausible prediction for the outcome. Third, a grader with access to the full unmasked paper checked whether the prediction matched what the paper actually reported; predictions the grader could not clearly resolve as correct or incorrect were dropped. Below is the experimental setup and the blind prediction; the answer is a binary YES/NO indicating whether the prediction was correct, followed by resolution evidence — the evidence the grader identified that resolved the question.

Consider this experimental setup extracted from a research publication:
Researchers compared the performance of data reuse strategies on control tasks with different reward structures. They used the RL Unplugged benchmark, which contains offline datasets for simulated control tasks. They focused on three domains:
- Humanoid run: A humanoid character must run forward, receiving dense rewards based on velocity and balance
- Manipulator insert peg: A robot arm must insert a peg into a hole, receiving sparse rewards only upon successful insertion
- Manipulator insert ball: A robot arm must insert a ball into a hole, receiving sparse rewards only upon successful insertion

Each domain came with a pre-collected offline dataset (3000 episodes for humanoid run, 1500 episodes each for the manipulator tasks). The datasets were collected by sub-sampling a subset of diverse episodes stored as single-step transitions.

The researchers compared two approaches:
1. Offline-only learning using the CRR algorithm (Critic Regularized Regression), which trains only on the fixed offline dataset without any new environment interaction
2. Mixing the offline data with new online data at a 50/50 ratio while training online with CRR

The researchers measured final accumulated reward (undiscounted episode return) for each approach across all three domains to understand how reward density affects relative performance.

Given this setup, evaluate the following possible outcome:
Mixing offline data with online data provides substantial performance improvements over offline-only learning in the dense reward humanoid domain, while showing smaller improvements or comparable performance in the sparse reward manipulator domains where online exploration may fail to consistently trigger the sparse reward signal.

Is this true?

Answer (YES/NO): NO